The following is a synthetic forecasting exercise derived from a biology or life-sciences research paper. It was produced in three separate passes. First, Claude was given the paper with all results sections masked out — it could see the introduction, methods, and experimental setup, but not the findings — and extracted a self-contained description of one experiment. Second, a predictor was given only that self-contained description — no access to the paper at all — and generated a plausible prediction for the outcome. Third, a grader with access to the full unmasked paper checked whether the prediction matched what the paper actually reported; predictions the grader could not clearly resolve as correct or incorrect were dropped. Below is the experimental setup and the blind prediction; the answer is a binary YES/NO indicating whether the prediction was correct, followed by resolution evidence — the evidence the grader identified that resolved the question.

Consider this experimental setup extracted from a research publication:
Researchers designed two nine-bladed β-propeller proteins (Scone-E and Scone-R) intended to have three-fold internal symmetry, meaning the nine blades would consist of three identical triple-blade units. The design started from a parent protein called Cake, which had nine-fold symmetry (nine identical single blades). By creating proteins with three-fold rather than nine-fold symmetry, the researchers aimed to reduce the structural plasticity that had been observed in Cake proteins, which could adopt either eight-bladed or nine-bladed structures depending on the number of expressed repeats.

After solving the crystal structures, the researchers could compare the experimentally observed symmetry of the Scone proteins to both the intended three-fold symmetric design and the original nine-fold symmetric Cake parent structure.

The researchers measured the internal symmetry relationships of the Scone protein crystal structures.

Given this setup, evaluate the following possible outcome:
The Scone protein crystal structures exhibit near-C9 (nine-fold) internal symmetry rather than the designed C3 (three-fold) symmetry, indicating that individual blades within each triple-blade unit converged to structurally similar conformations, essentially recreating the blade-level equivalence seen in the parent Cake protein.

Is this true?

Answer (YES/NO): NO